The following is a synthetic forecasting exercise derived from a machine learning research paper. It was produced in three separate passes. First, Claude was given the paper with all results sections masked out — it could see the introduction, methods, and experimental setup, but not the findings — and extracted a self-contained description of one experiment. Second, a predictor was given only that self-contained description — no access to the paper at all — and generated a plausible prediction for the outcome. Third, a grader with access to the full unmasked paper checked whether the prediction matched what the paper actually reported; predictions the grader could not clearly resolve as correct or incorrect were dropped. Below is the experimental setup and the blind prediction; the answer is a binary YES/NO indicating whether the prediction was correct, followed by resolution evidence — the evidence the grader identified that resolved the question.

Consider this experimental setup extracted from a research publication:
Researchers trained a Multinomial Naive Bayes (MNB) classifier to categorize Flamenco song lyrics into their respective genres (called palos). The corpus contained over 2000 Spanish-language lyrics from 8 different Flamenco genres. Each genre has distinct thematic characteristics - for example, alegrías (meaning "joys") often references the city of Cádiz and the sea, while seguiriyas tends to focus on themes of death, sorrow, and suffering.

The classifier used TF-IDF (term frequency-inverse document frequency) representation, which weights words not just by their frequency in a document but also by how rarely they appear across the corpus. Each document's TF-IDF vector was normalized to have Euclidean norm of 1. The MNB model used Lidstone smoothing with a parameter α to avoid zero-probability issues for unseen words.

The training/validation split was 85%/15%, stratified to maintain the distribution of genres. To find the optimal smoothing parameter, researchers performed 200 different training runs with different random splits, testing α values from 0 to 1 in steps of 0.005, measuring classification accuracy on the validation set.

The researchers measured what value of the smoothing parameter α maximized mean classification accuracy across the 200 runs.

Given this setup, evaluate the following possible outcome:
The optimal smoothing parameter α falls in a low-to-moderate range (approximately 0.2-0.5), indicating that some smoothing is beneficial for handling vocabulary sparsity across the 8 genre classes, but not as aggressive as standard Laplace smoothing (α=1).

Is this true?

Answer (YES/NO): NO